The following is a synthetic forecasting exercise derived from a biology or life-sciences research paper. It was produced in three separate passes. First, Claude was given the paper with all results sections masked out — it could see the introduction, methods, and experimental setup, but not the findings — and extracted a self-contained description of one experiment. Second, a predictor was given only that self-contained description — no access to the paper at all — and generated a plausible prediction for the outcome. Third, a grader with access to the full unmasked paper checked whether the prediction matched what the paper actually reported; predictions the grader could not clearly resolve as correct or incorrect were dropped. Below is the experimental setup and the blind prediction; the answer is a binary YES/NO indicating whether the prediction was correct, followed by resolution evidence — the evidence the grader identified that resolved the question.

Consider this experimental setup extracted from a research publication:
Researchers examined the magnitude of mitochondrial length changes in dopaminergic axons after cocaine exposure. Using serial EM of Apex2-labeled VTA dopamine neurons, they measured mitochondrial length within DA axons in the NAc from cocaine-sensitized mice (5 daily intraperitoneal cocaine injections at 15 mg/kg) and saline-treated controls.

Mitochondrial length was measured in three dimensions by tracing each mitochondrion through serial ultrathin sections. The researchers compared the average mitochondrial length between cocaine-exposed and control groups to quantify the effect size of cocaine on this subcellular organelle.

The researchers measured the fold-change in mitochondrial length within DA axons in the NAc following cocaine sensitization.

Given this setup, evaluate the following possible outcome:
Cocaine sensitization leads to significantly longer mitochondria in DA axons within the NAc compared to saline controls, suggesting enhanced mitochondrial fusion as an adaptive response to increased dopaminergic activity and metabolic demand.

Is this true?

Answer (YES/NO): YES